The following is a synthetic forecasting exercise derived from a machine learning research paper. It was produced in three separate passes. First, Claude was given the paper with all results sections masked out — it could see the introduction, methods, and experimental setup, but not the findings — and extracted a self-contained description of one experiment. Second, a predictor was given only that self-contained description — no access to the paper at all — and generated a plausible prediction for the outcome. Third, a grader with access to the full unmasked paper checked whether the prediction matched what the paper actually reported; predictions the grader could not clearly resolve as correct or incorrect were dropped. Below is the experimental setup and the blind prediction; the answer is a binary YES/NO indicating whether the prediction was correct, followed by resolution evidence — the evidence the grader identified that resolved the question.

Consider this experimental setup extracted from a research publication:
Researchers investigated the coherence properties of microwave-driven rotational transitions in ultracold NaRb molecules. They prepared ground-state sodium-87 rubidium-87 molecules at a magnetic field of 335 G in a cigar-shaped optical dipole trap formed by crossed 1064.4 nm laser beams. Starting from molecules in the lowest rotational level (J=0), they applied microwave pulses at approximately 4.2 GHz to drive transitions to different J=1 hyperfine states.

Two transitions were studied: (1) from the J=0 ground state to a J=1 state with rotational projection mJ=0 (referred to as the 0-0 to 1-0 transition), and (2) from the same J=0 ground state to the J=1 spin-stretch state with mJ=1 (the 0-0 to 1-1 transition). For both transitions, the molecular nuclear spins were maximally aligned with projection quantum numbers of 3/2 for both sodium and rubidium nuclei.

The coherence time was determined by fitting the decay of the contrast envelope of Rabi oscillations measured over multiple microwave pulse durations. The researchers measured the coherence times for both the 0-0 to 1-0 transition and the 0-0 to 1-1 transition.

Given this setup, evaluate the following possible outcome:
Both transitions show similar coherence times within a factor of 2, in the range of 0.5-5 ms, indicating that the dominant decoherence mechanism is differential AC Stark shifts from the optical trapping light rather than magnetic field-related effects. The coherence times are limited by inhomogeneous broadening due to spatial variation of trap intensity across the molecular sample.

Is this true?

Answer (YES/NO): NO